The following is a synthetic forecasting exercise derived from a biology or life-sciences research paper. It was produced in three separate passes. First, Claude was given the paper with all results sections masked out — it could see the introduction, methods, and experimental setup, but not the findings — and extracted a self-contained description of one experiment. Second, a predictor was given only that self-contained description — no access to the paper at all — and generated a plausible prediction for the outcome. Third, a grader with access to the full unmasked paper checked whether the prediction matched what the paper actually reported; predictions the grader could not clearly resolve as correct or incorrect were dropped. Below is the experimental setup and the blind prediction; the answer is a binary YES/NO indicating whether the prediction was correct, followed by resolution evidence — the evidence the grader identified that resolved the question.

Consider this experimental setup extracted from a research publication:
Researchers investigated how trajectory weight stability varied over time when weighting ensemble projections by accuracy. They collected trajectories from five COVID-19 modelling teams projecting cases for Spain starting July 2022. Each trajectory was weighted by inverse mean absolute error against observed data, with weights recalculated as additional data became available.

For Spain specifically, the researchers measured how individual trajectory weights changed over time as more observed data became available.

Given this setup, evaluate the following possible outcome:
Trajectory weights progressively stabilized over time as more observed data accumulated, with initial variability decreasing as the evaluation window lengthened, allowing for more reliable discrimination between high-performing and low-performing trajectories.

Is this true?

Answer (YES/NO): YES